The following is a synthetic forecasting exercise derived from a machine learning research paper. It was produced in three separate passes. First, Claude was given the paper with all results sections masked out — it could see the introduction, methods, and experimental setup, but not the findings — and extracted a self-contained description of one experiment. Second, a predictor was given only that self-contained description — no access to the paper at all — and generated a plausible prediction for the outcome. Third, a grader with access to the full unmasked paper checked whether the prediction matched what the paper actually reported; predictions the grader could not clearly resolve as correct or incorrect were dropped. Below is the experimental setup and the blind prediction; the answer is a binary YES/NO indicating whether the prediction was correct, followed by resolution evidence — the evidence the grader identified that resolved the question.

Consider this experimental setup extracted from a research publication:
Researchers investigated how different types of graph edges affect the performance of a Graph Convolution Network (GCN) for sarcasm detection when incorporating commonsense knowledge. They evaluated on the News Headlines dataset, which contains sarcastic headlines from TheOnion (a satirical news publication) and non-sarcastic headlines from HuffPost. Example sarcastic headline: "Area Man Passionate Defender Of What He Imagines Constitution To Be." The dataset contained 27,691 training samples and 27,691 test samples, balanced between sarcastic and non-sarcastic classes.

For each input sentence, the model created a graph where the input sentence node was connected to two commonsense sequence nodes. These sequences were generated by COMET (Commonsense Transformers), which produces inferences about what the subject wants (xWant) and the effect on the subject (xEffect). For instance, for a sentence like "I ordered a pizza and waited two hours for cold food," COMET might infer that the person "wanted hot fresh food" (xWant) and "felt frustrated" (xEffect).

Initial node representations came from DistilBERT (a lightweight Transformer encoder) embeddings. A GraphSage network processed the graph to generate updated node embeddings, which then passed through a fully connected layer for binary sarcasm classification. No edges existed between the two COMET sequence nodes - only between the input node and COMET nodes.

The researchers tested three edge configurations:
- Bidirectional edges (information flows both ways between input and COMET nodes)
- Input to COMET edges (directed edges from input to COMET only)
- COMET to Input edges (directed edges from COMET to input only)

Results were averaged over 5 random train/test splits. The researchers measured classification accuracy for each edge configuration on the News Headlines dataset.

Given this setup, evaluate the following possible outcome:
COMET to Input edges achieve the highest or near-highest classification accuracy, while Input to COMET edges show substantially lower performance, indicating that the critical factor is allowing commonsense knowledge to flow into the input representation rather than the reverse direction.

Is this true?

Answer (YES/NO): NO